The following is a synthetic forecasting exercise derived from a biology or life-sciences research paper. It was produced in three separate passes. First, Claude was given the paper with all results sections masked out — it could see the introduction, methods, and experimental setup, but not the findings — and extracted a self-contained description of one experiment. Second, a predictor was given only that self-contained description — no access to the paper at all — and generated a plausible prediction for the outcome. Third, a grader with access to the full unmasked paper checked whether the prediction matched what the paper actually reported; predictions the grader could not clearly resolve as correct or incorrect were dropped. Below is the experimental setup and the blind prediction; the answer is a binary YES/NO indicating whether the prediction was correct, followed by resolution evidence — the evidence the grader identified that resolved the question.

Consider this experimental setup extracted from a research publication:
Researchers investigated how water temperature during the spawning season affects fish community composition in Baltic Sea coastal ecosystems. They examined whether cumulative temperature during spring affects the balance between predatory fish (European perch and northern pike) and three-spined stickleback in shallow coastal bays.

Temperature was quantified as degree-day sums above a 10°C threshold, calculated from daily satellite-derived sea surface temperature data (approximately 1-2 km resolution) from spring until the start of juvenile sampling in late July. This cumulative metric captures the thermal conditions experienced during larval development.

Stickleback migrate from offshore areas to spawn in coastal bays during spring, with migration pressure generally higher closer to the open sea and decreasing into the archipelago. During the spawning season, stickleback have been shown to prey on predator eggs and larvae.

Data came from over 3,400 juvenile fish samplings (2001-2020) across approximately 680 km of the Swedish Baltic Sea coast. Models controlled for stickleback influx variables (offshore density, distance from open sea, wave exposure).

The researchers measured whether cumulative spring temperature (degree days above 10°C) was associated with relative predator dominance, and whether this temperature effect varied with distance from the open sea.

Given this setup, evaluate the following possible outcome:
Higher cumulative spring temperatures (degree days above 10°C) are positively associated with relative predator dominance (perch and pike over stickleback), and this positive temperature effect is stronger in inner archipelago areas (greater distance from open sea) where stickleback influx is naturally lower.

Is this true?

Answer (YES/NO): NO